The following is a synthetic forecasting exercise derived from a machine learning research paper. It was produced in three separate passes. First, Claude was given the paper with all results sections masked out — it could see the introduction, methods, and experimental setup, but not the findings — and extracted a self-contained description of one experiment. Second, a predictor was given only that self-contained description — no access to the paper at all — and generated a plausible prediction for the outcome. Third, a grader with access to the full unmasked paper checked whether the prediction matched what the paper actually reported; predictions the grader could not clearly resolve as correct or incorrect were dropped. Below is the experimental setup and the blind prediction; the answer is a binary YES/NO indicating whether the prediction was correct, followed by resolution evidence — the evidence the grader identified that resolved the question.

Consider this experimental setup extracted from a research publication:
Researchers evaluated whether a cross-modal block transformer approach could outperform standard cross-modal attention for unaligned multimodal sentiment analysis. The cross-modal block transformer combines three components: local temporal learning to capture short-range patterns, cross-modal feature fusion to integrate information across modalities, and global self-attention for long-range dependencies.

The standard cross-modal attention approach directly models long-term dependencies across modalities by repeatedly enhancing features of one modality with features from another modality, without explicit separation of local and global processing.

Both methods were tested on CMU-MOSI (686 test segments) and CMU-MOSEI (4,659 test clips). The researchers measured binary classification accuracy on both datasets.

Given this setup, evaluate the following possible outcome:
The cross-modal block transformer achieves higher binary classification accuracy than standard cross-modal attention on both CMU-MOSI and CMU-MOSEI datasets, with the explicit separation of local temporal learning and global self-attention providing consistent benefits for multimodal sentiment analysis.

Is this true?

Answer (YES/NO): NO